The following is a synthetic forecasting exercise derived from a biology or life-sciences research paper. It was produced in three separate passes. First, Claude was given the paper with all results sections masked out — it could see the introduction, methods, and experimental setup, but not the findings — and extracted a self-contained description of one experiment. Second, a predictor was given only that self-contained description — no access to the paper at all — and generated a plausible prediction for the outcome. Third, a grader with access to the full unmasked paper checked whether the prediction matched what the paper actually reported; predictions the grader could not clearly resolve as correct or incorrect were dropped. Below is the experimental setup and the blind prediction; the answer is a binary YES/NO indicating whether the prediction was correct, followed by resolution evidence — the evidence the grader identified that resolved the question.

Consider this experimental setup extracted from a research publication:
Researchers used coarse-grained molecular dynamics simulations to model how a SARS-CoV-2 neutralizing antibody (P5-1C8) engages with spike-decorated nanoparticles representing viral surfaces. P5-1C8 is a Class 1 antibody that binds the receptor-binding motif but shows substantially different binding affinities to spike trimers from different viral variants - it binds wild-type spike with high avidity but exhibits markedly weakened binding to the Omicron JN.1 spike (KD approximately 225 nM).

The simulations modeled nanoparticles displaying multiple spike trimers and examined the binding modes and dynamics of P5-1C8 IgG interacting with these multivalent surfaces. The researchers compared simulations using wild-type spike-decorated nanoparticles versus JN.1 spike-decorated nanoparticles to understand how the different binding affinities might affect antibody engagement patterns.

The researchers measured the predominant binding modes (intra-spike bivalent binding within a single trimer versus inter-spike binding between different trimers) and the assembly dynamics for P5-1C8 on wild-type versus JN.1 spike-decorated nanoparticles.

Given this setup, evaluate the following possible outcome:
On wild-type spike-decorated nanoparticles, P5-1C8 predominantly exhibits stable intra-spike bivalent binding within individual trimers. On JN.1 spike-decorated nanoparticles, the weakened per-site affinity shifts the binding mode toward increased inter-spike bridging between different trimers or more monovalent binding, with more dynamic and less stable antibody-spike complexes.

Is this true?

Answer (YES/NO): NO